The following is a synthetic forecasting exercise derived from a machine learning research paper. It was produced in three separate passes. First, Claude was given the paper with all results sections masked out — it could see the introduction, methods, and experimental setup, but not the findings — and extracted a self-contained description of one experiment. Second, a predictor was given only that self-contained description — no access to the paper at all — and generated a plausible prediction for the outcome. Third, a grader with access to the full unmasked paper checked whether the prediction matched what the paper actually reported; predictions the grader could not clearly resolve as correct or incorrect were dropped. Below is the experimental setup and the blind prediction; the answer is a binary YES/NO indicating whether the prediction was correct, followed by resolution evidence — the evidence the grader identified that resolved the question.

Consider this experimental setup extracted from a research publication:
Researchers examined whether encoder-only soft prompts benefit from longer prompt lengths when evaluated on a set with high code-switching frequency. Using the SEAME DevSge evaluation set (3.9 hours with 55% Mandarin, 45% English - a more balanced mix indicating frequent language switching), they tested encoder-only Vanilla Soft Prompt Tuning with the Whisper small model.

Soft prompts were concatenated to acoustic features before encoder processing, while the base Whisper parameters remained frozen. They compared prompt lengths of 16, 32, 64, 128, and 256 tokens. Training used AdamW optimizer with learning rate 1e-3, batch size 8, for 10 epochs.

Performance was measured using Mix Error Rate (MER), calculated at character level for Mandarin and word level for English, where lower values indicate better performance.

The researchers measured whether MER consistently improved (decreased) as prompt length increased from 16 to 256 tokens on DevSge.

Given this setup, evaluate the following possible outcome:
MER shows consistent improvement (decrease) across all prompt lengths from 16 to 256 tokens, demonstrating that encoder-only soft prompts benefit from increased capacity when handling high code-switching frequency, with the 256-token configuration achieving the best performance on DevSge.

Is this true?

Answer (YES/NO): NO